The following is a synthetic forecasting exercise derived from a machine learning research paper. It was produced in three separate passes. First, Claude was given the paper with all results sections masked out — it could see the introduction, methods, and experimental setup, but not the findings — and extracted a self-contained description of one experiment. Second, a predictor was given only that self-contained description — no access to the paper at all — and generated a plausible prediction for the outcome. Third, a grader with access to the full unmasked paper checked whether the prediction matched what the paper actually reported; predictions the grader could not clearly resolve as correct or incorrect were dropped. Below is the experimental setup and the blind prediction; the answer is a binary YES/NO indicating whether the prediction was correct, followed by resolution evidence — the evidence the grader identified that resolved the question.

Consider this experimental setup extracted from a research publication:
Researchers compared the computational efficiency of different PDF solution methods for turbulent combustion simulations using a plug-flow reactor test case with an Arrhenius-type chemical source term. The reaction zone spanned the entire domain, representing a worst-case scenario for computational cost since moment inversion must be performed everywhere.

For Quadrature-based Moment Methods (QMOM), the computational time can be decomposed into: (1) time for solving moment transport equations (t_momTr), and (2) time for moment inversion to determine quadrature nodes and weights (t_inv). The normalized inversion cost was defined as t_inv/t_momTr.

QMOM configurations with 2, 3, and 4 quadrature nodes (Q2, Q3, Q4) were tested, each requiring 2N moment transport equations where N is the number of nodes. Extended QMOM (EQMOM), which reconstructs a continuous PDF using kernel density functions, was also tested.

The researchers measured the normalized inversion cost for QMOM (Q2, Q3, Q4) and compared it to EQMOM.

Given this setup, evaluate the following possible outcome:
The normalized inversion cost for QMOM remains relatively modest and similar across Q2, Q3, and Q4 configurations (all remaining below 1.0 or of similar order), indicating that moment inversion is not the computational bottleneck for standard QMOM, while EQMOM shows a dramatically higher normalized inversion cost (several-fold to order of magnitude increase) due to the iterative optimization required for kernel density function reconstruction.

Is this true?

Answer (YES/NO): YES